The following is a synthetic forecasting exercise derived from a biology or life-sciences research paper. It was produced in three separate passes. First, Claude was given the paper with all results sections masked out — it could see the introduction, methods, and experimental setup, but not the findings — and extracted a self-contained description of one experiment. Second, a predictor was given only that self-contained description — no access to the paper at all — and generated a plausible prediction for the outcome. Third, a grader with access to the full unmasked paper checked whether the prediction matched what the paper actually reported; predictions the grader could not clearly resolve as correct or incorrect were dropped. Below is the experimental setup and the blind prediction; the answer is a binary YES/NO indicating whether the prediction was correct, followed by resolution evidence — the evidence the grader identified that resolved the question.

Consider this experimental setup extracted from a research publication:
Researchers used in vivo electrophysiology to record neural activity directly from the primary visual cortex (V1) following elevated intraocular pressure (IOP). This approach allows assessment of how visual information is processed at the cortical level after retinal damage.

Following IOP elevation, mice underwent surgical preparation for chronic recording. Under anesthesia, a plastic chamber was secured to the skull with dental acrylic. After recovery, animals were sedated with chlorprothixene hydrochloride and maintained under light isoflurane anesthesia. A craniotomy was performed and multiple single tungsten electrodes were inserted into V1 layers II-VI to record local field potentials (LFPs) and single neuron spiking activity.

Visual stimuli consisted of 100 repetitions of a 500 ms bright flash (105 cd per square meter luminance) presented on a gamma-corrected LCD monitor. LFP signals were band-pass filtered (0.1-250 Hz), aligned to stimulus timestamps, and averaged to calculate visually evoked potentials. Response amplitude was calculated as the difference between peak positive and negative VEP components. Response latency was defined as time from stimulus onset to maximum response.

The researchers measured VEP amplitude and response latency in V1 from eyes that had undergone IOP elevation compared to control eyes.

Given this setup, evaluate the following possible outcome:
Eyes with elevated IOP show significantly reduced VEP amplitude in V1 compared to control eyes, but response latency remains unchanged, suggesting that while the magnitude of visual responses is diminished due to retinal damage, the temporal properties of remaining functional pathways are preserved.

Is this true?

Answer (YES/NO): YES